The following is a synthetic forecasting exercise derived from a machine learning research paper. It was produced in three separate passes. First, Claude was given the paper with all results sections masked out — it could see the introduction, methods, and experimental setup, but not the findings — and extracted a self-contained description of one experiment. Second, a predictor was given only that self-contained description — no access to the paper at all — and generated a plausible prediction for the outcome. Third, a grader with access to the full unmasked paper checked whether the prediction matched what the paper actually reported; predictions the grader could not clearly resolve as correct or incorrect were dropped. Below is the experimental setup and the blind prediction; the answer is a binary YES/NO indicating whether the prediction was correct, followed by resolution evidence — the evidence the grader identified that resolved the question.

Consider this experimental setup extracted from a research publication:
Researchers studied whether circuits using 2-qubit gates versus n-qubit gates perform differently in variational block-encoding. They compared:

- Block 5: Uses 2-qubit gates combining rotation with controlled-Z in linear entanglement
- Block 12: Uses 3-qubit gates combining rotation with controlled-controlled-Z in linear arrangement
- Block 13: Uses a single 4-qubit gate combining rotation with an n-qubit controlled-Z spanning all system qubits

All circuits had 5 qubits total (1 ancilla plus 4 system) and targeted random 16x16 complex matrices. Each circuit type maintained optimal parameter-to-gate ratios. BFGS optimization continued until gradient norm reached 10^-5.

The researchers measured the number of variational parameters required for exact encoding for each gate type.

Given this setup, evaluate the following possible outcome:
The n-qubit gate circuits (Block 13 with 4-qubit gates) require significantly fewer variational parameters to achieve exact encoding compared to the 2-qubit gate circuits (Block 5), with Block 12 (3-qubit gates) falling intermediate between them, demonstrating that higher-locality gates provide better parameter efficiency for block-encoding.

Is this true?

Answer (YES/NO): NO